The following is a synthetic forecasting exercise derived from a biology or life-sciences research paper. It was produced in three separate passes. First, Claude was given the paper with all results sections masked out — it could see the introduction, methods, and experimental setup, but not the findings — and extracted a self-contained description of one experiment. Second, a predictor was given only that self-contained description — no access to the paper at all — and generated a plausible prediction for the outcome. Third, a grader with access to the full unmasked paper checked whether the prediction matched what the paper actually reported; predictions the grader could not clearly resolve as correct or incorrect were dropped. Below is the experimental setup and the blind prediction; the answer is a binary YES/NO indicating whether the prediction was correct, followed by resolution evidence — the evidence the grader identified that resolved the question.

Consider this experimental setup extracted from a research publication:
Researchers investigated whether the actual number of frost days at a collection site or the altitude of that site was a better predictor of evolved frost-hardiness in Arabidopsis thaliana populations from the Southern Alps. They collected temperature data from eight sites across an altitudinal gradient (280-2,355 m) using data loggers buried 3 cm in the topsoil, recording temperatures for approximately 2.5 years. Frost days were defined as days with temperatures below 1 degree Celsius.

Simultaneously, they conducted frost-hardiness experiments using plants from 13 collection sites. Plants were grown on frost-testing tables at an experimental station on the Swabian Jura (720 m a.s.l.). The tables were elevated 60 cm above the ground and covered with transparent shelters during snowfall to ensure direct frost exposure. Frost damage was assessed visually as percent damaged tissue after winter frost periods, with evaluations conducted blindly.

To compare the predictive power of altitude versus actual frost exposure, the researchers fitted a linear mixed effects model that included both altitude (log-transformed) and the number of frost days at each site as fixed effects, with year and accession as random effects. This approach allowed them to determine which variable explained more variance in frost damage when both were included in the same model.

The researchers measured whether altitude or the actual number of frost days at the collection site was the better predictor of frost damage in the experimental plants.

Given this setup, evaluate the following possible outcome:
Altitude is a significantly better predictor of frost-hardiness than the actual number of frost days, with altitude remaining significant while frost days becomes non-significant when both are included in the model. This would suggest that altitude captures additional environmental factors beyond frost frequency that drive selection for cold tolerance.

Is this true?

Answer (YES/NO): NO